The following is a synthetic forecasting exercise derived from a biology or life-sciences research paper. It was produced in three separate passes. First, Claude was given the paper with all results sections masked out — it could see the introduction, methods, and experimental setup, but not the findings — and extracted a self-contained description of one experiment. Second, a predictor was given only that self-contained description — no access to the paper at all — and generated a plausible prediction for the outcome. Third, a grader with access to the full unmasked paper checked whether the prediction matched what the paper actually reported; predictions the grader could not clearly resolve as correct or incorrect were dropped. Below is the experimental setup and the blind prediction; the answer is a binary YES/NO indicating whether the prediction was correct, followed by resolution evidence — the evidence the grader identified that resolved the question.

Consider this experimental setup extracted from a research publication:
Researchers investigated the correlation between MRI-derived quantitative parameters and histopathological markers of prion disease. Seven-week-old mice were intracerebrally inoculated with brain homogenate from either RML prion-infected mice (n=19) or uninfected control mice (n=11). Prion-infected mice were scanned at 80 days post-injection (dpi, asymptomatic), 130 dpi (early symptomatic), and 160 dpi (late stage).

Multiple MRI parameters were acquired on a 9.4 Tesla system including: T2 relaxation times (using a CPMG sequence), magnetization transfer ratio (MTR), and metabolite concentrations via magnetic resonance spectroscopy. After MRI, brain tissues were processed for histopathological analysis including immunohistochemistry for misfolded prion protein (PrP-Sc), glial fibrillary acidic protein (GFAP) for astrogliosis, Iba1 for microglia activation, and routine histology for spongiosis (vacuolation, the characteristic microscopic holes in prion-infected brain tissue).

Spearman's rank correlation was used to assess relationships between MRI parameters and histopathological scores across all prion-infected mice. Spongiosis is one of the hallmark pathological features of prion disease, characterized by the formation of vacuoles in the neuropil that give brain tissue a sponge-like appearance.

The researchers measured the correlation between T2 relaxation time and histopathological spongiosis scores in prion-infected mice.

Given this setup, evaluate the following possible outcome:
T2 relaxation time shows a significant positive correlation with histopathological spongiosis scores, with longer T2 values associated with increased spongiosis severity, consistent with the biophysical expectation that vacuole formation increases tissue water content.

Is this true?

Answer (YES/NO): NO